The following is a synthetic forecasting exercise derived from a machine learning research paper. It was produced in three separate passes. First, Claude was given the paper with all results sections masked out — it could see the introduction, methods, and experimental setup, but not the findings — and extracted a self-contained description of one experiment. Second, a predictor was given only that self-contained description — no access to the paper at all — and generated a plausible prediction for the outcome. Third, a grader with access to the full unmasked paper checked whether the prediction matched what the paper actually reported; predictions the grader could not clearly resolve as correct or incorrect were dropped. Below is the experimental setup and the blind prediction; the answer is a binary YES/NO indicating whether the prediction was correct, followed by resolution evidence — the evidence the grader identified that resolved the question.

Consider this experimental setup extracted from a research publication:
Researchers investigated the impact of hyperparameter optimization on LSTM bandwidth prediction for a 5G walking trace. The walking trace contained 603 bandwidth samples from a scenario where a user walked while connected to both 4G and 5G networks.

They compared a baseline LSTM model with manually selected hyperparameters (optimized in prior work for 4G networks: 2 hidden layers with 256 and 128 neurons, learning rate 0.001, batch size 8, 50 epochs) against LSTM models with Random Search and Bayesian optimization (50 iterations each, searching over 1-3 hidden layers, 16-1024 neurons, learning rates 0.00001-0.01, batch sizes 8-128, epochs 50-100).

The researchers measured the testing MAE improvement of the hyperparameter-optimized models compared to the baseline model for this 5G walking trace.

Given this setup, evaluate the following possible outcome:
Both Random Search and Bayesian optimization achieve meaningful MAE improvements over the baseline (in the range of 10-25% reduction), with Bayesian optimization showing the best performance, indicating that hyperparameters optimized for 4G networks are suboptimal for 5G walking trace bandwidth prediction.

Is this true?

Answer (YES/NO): NO